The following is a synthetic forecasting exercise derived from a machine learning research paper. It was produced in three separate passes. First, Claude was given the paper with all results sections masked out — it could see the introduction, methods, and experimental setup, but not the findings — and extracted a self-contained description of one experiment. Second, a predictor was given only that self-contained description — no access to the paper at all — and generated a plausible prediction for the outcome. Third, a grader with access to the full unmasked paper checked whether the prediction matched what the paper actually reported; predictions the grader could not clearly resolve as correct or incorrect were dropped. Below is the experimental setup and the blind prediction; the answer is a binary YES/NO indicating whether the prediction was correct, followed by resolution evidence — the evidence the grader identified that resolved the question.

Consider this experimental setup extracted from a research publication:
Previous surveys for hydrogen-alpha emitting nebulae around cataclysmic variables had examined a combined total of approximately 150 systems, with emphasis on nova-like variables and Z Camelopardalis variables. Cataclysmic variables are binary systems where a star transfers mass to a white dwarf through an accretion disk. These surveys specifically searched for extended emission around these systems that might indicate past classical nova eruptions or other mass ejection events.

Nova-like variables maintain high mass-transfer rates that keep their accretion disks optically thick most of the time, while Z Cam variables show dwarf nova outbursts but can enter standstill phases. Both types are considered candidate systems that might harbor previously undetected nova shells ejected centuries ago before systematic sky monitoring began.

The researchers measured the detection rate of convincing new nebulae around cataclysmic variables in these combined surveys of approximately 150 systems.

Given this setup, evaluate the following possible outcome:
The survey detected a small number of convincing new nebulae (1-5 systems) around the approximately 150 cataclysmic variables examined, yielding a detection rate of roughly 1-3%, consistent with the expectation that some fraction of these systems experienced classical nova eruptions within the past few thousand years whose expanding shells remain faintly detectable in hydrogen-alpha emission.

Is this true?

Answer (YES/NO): NO